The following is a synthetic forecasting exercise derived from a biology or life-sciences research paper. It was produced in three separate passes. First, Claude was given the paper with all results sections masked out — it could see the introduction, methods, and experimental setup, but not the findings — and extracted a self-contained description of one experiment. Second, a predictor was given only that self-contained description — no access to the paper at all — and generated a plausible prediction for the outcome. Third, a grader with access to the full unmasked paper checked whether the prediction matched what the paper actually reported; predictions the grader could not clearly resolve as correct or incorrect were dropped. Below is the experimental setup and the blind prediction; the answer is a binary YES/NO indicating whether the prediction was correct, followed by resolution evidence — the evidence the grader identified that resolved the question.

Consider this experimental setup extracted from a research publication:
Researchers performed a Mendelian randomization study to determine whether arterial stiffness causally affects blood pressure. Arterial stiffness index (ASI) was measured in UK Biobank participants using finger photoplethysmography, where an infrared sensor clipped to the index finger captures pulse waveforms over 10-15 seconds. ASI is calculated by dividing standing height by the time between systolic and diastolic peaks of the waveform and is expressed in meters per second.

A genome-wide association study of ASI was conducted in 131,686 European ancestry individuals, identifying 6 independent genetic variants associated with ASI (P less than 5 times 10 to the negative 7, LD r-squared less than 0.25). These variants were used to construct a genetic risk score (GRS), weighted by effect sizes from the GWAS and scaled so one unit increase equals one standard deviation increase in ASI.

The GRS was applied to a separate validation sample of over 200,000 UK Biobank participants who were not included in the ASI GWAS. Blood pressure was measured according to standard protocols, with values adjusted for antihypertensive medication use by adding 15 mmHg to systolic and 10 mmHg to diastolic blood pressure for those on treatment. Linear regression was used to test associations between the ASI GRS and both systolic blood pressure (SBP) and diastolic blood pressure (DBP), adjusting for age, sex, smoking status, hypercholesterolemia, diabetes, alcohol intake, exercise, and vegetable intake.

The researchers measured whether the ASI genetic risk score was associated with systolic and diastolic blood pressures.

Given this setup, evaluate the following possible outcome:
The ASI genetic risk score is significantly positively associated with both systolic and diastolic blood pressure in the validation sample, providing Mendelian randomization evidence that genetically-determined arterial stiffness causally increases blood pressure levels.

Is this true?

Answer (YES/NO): YES